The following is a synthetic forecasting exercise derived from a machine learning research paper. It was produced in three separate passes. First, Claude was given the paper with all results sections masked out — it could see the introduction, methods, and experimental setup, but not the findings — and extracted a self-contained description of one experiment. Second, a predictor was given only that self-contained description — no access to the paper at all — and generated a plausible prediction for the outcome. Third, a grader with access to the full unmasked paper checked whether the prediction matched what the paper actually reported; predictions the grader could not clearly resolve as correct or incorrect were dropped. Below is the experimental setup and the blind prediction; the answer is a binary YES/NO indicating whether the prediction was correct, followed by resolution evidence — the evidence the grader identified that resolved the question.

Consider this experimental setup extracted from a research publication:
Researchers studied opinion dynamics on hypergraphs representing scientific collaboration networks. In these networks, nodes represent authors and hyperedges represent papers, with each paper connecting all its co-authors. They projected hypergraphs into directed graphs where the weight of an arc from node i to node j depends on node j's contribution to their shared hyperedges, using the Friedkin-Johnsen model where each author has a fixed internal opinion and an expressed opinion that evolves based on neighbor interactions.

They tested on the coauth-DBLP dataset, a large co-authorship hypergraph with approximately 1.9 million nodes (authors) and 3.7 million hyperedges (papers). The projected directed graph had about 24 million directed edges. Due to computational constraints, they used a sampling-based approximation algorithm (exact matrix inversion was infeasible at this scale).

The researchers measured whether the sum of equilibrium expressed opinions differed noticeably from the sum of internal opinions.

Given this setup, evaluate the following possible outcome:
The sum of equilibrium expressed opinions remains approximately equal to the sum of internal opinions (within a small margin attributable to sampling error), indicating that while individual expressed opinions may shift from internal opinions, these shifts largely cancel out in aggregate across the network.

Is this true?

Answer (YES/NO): YES